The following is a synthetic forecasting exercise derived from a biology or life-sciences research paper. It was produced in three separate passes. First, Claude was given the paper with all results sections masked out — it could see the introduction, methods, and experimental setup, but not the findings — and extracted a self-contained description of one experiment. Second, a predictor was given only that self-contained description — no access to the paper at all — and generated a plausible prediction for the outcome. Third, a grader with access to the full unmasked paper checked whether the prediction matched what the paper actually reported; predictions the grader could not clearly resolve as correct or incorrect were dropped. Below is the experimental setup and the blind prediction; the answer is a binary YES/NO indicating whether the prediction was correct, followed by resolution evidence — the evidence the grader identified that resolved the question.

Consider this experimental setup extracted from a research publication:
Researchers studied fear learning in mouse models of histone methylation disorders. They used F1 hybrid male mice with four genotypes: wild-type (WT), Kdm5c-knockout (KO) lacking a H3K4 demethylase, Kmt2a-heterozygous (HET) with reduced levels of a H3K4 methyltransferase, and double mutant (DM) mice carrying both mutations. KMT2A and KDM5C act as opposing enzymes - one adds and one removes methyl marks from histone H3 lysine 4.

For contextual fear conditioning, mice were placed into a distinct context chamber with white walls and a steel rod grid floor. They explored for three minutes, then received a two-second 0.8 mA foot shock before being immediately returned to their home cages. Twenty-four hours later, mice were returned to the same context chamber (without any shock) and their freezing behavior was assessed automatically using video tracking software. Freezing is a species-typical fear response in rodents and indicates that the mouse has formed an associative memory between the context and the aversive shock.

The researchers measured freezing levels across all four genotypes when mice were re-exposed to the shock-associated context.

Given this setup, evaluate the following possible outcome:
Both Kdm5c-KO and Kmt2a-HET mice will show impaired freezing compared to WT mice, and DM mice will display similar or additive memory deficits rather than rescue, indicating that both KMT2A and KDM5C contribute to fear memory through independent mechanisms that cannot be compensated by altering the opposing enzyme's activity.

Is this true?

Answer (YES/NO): NO